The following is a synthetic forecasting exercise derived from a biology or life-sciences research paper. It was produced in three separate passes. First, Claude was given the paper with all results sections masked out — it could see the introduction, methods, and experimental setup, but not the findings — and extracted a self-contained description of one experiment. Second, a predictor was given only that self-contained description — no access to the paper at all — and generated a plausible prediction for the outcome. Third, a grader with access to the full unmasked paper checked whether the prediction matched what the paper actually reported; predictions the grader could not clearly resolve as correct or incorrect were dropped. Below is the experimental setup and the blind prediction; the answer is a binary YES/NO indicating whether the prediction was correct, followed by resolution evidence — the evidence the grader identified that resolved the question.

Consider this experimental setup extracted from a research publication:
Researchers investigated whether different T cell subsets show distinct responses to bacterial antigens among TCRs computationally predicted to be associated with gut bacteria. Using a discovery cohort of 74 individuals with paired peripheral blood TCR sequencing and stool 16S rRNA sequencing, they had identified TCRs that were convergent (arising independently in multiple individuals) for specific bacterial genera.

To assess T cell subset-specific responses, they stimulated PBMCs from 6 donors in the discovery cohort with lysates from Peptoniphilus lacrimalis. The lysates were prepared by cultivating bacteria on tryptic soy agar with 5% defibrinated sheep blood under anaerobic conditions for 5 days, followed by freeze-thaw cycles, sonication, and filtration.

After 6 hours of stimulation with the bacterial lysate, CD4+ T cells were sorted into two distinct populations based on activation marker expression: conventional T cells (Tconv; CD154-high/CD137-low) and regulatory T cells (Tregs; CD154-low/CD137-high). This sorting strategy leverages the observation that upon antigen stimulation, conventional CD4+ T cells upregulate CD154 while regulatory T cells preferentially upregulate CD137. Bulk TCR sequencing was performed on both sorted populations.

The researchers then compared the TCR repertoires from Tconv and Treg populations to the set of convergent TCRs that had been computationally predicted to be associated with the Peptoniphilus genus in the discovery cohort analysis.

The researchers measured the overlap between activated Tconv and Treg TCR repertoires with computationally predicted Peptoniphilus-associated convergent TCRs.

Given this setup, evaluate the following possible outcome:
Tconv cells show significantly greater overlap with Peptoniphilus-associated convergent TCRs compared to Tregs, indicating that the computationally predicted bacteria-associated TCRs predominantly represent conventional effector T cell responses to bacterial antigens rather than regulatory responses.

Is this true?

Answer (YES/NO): NO